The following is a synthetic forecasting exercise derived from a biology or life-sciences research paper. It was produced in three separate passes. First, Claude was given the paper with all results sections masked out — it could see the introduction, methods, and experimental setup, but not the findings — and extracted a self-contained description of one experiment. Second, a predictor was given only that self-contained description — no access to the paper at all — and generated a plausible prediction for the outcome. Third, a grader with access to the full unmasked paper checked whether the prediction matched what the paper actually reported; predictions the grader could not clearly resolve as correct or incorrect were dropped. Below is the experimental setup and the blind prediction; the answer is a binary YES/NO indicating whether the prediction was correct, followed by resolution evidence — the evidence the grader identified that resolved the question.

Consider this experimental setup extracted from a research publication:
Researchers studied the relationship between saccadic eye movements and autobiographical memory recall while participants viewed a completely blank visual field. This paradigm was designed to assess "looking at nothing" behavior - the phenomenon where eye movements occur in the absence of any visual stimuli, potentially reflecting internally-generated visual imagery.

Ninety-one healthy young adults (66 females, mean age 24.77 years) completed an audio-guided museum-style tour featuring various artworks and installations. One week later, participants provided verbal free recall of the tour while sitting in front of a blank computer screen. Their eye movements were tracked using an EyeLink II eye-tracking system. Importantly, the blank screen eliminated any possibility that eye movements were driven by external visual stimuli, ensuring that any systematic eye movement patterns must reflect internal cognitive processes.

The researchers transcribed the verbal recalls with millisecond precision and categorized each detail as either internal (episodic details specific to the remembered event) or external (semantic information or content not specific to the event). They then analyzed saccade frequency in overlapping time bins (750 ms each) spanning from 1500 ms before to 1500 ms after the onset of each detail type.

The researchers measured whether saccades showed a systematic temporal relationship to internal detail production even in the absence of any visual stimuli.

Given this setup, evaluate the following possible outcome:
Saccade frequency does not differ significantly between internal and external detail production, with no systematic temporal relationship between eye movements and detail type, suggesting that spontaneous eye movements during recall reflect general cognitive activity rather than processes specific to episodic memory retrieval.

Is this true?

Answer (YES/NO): NO